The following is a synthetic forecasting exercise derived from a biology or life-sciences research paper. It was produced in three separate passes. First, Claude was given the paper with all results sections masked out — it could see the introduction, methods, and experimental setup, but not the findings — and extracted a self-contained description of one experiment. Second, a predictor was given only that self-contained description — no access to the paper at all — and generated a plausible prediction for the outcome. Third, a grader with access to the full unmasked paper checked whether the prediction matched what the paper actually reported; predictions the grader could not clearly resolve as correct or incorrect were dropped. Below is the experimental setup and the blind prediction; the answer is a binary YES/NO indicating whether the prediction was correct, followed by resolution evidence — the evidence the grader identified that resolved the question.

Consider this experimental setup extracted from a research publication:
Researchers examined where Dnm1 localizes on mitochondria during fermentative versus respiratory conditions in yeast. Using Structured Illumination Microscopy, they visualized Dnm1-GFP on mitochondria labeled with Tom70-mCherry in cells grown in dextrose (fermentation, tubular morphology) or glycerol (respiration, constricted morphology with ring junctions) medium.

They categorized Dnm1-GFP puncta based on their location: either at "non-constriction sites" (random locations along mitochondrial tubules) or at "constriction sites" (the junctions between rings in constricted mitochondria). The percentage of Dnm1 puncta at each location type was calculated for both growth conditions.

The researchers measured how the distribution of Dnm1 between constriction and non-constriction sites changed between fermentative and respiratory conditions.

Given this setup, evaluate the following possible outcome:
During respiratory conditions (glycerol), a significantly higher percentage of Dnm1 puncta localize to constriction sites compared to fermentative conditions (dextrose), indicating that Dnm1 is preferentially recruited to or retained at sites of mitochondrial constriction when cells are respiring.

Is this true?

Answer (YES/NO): YES